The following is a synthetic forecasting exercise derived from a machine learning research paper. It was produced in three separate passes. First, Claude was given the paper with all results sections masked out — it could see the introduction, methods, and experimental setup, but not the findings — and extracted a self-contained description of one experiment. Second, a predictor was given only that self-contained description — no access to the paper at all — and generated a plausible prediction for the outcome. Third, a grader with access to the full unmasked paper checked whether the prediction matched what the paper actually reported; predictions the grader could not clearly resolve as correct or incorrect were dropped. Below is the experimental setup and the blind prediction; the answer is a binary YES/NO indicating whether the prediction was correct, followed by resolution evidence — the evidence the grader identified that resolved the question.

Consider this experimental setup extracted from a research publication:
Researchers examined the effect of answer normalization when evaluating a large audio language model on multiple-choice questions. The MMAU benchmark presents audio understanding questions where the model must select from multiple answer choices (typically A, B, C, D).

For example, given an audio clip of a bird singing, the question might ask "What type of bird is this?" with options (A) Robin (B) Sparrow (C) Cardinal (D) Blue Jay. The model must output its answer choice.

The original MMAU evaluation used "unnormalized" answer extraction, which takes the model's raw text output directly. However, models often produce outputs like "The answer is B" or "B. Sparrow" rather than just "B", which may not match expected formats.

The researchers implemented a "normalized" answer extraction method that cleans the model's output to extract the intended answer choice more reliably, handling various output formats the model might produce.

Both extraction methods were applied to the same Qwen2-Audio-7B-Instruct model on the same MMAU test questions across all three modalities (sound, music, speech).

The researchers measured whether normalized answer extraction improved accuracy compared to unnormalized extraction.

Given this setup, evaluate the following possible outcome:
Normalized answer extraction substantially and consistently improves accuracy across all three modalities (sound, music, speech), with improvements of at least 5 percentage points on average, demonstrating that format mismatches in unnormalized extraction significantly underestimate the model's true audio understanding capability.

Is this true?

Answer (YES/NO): NO